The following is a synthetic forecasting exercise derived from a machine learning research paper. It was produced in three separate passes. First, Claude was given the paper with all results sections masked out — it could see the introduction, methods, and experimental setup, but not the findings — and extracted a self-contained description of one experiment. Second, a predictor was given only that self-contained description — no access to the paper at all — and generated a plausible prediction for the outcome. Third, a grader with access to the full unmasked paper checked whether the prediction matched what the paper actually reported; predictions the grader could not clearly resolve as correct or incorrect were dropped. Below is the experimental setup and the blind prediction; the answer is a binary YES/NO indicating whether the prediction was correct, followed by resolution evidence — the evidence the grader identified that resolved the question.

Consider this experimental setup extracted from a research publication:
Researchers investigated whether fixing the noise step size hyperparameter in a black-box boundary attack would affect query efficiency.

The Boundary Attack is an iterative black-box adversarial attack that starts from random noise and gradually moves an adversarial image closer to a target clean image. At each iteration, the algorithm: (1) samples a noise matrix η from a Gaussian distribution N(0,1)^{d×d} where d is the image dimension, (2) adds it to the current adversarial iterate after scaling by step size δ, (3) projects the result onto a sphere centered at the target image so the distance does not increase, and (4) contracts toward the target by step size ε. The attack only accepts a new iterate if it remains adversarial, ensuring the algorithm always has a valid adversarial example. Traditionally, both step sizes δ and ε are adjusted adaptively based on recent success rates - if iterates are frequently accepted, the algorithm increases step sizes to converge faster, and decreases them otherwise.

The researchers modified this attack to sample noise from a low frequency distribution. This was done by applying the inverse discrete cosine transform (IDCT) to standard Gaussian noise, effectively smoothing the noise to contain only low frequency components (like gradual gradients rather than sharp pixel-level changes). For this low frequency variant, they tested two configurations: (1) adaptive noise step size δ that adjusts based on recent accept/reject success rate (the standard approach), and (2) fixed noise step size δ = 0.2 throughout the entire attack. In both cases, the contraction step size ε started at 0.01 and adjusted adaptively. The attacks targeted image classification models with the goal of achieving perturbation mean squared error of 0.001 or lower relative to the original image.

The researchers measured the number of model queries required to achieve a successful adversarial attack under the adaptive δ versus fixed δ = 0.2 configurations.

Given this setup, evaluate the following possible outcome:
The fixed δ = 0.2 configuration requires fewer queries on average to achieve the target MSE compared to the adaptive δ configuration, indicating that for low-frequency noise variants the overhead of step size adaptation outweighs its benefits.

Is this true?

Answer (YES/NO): YES